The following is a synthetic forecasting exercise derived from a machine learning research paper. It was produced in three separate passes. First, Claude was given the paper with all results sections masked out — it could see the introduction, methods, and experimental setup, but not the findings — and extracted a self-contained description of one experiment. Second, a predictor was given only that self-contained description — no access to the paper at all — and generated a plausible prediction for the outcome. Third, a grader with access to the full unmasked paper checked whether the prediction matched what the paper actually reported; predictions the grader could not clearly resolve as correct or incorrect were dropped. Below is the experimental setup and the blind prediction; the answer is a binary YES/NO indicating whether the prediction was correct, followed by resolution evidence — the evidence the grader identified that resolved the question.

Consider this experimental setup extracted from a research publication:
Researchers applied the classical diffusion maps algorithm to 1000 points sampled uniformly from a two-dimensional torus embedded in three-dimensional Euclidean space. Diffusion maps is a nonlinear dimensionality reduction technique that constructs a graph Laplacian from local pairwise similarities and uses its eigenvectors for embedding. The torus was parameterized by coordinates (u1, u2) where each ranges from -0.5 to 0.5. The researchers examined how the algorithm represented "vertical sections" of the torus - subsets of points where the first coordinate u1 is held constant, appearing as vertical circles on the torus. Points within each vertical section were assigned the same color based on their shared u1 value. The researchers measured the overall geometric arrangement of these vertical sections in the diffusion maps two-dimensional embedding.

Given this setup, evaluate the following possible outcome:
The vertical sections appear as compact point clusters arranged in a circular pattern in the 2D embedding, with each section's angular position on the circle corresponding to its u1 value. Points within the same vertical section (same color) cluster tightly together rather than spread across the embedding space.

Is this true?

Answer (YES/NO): NO